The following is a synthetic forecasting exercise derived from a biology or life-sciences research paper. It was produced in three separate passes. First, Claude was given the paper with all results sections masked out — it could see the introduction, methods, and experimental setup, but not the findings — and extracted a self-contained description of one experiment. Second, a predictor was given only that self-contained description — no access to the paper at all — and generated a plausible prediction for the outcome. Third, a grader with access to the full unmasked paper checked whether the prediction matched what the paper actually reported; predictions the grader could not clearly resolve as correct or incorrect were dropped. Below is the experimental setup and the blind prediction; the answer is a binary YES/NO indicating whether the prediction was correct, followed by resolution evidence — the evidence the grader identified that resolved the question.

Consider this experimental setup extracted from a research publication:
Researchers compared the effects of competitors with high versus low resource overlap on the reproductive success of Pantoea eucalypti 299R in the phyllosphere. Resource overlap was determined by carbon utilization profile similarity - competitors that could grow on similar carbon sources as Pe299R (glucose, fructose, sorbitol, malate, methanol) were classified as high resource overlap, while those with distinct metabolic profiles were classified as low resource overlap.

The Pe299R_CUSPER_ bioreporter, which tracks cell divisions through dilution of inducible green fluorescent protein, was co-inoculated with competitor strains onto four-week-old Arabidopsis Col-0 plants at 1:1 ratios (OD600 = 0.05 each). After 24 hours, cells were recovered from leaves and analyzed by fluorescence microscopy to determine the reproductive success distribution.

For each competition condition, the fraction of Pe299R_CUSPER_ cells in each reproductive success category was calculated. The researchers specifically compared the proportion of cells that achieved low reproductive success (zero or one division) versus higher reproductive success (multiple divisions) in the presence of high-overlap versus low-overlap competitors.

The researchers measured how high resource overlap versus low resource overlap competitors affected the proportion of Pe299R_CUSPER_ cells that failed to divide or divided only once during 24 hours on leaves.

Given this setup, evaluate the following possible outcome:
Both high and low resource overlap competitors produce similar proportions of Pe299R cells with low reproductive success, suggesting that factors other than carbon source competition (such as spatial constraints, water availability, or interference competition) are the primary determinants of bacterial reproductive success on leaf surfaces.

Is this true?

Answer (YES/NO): YES